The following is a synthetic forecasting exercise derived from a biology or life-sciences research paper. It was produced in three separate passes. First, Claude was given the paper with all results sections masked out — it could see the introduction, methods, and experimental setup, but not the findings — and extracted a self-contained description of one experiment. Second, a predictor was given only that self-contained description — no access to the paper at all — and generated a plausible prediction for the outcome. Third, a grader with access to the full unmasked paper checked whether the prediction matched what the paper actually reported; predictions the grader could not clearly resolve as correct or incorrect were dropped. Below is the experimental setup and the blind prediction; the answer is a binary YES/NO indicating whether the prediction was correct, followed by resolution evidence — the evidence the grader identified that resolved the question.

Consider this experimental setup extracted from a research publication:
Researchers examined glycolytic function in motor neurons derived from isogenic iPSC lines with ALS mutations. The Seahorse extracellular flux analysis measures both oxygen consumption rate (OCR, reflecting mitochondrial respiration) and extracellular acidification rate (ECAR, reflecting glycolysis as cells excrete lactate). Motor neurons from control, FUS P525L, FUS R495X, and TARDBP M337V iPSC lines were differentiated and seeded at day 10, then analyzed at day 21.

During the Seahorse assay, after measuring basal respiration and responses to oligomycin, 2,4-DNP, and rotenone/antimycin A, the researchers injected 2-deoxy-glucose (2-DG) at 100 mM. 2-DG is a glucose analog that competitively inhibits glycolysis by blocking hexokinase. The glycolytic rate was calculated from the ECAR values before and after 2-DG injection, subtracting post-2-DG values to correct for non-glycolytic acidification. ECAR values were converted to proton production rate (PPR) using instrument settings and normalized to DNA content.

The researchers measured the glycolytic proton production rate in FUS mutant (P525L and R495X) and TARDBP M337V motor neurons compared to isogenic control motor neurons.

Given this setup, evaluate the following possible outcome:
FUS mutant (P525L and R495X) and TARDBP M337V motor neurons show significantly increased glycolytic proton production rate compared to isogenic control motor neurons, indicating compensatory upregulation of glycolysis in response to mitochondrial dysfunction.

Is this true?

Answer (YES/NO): NO